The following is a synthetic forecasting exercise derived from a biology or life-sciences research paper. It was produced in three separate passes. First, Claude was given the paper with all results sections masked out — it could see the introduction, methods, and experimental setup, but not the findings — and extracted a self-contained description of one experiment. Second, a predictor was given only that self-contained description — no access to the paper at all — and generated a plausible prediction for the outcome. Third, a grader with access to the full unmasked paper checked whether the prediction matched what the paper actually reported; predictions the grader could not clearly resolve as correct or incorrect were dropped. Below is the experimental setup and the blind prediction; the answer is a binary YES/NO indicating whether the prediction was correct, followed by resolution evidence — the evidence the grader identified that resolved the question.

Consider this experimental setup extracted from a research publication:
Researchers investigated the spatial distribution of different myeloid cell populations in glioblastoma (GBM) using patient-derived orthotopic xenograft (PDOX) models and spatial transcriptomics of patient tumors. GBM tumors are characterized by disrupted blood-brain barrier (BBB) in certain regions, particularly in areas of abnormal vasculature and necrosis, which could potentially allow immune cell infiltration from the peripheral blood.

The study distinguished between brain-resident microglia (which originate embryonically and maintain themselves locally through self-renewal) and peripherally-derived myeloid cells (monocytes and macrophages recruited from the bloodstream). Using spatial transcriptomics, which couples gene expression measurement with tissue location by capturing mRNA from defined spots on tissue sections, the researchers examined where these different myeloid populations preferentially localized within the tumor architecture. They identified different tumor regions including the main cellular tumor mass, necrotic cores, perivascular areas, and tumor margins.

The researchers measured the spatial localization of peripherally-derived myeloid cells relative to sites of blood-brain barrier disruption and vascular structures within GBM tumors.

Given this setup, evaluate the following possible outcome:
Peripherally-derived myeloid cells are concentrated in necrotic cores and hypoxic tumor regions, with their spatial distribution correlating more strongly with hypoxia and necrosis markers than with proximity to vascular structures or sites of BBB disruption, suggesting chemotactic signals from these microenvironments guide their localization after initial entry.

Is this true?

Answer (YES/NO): NO